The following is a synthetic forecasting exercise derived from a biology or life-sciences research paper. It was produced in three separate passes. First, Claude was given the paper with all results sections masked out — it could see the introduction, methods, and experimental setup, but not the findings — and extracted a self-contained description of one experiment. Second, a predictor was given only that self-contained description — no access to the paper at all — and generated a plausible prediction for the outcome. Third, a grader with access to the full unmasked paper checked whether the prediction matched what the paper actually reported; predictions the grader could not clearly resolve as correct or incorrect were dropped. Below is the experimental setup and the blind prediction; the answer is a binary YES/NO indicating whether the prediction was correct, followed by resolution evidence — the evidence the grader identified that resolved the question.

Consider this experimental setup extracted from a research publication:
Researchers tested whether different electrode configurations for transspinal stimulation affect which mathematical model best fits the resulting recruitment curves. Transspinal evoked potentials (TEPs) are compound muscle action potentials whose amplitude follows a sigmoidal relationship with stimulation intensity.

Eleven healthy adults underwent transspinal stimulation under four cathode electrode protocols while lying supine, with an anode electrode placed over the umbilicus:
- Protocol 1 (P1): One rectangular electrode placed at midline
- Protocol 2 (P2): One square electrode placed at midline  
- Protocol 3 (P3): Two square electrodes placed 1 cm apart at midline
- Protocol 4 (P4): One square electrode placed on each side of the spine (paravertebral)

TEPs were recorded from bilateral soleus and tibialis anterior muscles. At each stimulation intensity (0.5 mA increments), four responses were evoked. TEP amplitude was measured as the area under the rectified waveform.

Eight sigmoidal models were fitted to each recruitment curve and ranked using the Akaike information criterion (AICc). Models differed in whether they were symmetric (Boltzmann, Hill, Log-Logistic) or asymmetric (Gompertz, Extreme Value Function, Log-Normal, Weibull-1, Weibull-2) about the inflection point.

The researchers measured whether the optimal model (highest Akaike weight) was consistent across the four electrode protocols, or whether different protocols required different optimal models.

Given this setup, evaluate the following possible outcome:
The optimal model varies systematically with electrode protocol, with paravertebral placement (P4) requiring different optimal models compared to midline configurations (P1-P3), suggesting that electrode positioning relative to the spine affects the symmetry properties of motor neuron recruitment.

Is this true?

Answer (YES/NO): NO